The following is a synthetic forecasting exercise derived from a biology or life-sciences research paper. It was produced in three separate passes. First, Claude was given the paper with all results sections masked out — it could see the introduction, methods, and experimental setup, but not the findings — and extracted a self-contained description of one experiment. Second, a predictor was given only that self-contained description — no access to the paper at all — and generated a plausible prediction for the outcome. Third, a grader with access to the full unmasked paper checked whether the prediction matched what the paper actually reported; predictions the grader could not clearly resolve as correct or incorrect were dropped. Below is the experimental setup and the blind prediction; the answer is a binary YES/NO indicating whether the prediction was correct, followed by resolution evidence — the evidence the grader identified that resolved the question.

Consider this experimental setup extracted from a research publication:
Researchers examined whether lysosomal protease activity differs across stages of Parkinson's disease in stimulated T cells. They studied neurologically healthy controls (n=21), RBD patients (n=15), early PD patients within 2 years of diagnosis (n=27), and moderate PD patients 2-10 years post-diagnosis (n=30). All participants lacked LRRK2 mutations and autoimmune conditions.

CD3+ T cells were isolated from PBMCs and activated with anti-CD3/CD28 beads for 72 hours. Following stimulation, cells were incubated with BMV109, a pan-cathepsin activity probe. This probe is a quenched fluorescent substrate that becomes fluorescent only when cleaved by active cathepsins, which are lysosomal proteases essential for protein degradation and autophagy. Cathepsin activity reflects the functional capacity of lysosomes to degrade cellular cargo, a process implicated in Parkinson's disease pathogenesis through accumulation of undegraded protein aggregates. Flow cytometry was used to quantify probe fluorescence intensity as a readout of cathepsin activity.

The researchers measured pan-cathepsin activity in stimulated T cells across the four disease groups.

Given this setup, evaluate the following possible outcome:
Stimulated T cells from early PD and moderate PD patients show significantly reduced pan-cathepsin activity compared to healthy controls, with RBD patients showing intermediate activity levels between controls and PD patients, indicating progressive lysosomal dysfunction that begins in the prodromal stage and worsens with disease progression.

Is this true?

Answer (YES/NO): NO